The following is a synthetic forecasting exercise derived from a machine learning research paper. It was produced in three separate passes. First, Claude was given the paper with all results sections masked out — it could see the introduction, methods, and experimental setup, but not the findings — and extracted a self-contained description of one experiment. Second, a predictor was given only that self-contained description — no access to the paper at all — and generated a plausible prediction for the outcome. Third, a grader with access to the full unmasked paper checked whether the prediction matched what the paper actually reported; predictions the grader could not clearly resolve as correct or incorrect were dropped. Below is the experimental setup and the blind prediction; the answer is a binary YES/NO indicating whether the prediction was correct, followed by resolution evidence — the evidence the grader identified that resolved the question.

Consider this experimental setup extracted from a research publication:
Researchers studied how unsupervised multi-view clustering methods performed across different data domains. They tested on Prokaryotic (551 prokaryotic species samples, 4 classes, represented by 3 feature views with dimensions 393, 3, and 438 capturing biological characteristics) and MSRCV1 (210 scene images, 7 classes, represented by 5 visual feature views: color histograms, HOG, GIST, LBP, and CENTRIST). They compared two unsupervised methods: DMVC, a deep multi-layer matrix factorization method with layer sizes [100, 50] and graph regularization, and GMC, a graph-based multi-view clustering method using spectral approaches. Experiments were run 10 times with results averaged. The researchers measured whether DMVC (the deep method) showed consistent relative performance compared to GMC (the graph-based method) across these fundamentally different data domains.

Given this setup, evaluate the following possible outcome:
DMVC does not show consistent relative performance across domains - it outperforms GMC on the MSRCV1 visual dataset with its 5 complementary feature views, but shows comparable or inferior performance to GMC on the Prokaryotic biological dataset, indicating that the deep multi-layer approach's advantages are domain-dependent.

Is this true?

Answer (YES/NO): NO